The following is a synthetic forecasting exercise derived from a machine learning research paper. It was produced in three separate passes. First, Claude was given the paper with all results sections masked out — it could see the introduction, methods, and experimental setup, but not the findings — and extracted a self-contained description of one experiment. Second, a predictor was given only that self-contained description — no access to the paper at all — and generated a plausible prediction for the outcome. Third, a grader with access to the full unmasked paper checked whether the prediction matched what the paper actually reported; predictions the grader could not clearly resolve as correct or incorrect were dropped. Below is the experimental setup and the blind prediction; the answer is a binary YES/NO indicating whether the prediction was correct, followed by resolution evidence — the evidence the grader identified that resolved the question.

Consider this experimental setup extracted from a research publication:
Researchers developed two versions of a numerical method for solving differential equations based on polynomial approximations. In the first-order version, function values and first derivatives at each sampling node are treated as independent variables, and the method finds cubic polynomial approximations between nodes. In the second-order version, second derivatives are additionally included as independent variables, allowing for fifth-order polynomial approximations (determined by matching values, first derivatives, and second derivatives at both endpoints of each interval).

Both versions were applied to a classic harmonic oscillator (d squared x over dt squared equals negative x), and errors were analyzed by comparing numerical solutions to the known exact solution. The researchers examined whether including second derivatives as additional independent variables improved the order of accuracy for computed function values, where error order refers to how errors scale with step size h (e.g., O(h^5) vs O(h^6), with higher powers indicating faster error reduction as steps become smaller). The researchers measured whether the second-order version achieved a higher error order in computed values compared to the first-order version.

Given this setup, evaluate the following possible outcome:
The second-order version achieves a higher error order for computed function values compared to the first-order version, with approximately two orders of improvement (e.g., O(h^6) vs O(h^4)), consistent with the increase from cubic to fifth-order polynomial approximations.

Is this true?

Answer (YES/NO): NO